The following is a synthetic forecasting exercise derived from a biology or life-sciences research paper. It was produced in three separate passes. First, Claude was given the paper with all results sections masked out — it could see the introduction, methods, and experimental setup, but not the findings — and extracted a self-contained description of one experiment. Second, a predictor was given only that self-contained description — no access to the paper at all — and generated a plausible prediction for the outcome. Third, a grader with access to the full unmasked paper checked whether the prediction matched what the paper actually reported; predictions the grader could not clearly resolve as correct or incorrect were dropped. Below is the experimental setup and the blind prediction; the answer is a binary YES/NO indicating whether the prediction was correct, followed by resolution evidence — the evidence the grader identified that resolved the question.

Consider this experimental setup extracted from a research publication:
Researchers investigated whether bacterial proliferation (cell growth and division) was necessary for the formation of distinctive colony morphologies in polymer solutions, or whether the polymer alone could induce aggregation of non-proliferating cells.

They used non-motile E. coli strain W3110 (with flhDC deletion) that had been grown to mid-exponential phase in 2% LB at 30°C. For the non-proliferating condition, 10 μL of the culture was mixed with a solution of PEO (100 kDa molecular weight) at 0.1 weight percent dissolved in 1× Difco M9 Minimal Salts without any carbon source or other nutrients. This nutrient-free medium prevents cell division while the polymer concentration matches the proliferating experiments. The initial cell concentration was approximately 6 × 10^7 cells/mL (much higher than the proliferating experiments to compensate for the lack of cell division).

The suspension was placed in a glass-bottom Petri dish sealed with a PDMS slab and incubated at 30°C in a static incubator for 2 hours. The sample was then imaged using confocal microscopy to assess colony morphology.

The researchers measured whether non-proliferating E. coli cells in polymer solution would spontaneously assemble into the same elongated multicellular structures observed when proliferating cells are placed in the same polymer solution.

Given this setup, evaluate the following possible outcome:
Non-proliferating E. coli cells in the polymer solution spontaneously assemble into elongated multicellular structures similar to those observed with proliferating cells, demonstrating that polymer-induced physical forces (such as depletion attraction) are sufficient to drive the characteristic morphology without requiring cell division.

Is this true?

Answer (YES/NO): NO